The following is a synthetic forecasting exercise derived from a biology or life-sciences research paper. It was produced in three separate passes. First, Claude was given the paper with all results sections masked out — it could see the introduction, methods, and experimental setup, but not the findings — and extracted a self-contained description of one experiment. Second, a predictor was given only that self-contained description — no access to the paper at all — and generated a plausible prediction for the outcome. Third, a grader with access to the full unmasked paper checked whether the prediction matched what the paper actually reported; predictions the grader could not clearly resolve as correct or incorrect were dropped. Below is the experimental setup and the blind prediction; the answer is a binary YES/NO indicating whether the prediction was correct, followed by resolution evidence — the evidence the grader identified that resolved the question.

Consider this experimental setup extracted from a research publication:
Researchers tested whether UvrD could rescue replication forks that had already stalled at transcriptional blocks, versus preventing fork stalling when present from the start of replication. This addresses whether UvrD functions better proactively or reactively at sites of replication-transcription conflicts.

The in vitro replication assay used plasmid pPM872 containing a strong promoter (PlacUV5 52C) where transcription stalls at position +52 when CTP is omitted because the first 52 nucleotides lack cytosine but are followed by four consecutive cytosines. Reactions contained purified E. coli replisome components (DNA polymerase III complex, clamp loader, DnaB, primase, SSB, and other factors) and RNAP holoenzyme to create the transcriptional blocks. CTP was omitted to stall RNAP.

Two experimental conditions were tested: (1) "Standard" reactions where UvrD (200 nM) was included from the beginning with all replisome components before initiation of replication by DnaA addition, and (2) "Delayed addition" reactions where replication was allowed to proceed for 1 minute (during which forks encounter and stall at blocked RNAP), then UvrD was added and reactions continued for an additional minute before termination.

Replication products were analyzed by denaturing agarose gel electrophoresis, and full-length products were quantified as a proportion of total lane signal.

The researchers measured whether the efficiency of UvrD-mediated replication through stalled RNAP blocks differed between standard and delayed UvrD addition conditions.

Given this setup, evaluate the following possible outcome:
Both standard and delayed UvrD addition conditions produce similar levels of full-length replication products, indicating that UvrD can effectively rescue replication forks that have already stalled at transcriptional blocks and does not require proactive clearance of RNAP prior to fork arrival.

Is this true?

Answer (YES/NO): NO